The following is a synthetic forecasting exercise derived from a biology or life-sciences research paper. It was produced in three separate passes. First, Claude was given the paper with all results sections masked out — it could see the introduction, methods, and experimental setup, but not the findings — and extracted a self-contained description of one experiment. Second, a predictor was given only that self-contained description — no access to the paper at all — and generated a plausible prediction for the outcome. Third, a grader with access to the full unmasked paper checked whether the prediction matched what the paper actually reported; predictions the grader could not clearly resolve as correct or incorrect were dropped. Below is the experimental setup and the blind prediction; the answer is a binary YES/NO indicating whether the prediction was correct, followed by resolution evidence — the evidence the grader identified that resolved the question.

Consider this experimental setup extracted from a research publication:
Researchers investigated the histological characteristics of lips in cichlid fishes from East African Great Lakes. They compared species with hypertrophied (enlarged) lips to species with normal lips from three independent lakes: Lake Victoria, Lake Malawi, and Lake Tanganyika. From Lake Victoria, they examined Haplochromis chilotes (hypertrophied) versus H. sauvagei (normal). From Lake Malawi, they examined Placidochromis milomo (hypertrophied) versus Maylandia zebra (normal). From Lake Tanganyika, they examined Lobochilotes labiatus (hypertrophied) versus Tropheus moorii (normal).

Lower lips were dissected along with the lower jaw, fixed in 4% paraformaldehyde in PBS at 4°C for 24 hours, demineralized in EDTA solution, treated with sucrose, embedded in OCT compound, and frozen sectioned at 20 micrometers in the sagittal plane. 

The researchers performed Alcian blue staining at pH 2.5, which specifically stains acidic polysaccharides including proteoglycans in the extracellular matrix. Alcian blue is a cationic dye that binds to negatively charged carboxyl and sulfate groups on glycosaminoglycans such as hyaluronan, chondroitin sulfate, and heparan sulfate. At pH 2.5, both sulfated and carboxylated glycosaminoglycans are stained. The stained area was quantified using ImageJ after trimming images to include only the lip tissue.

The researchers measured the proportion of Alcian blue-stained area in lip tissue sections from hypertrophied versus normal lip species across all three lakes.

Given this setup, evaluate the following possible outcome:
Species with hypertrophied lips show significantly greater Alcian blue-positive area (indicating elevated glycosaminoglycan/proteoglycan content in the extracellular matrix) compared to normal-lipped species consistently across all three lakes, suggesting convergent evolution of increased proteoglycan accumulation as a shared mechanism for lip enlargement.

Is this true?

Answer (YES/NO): NO